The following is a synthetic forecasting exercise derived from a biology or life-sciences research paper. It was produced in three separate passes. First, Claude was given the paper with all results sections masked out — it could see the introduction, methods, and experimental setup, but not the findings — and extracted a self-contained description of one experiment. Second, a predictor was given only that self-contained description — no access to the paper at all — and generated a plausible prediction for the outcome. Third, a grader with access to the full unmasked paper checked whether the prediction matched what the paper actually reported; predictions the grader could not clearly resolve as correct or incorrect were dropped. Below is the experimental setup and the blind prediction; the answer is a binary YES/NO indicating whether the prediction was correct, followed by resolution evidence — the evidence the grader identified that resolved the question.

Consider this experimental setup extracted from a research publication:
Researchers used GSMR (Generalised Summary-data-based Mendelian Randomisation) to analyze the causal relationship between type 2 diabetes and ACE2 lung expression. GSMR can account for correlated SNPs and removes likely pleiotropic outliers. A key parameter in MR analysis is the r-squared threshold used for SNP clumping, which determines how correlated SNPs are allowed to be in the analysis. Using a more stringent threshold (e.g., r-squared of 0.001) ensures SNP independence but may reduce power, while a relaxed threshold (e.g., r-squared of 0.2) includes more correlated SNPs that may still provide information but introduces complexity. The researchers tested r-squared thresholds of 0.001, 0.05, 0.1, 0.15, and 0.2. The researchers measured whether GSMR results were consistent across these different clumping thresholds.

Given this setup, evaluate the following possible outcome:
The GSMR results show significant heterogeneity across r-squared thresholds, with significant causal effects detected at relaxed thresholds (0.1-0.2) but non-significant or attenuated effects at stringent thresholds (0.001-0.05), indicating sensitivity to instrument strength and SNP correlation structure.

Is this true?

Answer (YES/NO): NO